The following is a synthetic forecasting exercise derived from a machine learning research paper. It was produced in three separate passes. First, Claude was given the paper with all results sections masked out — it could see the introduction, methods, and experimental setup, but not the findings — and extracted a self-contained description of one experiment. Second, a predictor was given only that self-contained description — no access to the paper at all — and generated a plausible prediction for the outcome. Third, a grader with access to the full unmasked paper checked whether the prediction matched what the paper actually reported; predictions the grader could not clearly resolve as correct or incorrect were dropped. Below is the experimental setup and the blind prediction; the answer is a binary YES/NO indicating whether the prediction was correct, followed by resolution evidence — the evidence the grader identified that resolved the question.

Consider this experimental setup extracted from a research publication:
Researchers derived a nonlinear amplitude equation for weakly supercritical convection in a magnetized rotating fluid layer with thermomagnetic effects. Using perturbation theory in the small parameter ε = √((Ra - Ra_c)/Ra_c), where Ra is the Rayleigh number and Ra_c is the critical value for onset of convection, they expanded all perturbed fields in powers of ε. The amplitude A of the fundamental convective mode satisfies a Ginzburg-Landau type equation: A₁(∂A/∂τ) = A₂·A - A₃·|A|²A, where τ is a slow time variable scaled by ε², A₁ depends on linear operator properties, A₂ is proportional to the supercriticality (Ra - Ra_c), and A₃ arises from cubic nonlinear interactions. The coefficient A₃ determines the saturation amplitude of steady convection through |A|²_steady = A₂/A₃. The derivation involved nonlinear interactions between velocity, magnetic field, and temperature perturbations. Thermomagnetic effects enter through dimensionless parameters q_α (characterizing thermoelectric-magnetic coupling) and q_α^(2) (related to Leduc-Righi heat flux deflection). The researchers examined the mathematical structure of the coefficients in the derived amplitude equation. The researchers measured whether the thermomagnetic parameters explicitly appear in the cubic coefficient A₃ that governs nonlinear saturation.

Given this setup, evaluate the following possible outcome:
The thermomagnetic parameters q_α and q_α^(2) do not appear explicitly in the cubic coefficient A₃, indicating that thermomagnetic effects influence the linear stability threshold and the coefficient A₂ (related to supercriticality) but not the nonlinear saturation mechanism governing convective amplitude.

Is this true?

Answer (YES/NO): NO